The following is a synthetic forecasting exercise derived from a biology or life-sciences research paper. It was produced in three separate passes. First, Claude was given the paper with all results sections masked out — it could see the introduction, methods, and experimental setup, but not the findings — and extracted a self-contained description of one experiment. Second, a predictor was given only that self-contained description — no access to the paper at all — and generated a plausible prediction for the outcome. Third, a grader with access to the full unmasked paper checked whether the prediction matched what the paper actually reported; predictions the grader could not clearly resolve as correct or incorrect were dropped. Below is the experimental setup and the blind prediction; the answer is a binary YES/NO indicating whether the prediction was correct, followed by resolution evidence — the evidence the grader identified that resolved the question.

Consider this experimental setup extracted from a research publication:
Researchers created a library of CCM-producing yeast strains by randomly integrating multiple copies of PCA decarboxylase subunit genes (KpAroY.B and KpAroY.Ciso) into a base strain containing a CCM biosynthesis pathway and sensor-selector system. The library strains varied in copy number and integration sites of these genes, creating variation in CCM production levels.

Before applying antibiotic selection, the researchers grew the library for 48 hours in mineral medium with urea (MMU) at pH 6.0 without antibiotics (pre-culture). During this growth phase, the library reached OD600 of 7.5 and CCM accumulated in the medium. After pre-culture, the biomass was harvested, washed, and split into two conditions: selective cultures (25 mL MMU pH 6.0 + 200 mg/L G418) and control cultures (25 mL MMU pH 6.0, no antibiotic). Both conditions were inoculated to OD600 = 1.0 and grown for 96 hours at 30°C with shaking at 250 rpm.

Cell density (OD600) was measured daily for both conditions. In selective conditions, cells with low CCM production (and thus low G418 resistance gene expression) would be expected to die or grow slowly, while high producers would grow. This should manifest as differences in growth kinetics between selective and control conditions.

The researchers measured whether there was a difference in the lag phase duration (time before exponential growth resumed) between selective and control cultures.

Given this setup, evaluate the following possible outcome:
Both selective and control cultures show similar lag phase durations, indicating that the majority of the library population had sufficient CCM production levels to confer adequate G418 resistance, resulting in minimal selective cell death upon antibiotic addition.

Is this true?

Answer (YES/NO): NO